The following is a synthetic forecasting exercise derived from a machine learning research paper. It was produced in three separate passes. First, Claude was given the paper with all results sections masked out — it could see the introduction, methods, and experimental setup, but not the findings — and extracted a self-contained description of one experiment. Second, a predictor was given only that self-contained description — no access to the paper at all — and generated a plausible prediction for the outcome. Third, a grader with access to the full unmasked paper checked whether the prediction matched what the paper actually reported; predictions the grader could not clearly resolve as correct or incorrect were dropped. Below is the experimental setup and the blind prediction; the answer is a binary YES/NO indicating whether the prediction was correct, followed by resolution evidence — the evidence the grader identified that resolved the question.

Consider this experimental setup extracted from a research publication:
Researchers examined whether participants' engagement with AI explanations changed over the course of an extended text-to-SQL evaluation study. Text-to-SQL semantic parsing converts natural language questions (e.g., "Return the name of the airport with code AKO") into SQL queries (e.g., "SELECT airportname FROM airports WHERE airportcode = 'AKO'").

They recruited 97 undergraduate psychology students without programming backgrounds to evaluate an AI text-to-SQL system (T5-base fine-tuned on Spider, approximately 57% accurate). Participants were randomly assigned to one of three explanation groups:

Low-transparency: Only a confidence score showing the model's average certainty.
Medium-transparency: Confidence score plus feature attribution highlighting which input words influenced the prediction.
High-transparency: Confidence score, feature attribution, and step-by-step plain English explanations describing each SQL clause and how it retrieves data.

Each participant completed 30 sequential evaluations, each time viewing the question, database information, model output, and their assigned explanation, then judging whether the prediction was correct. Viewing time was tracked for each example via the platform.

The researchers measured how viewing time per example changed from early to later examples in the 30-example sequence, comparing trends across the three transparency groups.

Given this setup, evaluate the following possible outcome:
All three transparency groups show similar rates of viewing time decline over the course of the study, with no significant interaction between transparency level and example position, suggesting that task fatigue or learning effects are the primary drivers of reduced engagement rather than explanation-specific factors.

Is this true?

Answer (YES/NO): NO